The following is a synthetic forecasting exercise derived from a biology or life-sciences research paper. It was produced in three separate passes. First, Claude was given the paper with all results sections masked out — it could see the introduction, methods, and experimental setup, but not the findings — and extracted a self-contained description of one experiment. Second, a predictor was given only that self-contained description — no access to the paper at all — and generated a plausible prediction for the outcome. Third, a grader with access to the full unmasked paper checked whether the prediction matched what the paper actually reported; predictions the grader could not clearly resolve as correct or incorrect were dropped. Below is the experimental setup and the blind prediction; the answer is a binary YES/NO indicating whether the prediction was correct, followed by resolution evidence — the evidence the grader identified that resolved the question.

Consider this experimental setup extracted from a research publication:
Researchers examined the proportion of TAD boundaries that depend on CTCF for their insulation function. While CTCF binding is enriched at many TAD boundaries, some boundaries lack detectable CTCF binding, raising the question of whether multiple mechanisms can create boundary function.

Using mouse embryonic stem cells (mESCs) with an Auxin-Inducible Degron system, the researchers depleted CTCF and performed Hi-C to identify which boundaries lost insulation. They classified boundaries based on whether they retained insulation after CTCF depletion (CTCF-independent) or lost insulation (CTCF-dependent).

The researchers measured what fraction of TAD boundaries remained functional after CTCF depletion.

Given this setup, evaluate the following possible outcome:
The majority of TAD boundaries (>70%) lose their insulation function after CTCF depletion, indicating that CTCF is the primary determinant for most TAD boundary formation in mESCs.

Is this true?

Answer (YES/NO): YES